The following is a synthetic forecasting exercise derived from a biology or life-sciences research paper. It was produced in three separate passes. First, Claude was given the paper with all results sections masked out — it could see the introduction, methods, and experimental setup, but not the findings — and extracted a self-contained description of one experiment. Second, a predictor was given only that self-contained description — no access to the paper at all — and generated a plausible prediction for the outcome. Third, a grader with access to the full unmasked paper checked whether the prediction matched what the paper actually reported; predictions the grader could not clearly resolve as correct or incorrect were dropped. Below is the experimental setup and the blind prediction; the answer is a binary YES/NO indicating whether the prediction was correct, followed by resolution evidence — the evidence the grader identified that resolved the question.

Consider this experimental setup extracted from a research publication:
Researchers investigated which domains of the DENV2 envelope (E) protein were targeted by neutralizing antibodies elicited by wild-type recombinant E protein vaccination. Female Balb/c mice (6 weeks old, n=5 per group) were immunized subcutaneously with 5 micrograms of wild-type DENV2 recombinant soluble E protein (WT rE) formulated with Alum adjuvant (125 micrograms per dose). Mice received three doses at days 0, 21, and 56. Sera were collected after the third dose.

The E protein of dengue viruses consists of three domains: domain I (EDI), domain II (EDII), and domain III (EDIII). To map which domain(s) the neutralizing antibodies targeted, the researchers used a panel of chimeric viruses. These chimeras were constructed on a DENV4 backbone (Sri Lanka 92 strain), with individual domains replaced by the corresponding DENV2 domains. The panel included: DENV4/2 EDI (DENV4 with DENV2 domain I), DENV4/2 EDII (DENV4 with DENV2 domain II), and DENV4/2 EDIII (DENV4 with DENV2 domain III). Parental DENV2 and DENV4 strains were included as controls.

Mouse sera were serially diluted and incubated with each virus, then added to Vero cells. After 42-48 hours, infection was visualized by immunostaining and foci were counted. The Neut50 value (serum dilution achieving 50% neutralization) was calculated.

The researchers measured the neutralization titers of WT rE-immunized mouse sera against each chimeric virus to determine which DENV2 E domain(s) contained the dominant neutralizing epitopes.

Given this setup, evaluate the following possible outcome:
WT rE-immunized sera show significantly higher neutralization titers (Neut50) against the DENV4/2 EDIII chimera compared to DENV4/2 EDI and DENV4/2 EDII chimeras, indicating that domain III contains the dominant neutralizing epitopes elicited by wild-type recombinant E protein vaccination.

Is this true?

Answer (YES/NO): YES